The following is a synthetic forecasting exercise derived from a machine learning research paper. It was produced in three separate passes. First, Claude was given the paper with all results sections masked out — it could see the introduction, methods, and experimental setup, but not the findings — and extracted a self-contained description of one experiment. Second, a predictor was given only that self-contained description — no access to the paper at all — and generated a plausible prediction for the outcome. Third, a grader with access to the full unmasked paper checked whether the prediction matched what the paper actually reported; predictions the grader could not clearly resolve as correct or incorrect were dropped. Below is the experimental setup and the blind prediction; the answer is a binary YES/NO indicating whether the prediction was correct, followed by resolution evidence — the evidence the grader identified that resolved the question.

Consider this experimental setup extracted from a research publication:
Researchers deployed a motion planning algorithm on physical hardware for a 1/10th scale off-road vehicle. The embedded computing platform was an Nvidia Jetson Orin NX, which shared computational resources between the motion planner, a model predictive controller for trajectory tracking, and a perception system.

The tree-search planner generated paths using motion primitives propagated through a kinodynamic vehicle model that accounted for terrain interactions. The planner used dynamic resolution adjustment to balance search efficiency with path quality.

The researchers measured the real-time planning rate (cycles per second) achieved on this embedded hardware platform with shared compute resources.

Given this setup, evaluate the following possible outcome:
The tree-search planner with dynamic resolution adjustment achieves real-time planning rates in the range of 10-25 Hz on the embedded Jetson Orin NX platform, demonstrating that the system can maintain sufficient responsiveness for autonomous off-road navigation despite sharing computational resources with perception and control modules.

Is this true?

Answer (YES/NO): NO